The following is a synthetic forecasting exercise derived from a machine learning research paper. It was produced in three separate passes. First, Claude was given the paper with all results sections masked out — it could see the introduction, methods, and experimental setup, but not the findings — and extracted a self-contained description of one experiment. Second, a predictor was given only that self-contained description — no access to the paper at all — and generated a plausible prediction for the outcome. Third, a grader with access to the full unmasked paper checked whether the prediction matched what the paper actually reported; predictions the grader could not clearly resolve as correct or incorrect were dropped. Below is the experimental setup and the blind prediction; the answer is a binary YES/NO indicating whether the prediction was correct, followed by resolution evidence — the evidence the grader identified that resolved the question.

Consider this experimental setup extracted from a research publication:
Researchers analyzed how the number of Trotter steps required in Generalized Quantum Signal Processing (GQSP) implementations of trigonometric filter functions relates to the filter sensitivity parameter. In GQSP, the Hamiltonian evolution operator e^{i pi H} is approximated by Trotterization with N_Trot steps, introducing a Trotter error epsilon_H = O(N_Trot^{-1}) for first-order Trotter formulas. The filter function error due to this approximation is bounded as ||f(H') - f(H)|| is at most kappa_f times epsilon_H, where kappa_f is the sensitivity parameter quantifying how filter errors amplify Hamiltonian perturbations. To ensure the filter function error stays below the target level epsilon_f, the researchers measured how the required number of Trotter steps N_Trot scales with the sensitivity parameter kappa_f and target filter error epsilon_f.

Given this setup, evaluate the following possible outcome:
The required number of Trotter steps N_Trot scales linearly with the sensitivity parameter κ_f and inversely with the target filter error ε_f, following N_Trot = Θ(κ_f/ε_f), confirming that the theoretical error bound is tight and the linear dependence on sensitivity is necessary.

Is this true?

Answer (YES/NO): NO